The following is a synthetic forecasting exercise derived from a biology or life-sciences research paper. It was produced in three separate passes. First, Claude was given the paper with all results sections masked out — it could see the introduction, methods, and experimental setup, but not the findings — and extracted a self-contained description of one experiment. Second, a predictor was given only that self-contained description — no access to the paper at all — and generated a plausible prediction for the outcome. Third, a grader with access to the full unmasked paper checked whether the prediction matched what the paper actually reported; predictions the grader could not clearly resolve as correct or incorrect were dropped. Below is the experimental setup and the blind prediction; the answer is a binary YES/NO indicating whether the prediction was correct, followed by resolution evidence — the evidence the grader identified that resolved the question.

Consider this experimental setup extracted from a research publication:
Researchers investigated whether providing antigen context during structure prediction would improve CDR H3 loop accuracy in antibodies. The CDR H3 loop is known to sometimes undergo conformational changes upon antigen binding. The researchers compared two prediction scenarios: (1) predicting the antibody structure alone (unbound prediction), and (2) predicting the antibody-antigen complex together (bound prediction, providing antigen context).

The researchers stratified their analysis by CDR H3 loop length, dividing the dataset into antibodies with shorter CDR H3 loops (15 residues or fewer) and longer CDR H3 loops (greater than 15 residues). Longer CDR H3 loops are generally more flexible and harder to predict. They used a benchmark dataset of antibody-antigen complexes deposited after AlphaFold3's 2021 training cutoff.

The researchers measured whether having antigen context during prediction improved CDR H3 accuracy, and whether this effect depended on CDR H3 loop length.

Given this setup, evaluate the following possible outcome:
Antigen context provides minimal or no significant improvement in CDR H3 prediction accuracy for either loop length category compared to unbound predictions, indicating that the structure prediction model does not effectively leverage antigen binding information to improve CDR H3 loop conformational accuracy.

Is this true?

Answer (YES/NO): NO